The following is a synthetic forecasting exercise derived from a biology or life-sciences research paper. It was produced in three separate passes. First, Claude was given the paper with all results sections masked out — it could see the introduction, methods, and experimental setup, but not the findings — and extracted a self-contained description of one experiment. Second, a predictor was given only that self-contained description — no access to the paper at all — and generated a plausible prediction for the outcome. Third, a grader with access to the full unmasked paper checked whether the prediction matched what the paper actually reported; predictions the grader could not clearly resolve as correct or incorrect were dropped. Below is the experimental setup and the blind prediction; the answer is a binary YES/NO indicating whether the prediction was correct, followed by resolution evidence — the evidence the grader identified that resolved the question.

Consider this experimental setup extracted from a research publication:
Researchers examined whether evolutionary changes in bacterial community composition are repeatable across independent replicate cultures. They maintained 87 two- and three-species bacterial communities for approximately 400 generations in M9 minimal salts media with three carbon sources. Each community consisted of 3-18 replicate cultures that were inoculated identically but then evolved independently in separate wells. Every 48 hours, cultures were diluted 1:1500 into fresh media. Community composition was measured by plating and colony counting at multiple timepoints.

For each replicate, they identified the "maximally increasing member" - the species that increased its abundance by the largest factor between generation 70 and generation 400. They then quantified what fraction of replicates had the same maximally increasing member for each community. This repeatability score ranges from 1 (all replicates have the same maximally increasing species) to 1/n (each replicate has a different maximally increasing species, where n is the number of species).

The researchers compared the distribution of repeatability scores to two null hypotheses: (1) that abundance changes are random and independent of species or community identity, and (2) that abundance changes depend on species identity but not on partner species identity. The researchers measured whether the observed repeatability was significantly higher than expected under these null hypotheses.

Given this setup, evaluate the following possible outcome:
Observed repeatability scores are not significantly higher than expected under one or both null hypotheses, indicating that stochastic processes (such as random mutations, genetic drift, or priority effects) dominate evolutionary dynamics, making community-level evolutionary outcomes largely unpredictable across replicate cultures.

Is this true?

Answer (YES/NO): NO